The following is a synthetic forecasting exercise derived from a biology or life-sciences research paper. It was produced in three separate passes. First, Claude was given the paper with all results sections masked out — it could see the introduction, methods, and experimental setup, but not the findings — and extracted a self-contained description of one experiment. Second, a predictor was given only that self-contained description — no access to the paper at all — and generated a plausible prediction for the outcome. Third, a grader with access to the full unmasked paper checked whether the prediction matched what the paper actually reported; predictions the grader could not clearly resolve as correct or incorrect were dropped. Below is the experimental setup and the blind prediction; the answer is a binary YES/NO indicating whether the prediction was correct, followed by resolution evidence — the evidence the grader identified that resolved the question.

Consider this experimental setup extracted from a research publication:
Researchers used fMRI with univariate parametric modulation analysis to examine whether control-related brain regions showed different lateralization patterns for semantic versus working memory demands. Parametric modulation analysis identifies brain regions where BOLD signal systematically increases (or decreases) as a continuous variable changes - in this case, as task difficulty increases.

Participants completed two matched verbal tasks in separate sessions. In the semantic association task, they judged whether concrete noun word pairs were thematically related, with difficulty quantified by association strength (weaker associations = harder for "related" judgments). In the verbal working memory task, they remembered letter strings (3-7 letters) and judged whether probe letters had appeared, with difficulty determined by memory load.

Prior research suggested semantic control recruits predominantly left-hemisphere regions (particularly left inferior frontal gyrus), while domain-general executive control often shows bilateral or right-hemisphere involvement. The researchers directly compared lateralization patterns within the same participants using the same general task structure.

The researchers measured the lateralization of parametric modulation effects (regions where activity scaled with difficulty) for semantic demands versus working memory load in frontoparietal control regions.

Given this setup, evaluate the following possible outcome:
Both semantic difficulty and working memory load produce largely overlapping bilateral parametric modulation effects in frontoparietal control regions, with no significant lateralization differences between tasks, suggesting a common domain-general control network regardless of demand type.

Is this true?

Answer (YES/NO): NO